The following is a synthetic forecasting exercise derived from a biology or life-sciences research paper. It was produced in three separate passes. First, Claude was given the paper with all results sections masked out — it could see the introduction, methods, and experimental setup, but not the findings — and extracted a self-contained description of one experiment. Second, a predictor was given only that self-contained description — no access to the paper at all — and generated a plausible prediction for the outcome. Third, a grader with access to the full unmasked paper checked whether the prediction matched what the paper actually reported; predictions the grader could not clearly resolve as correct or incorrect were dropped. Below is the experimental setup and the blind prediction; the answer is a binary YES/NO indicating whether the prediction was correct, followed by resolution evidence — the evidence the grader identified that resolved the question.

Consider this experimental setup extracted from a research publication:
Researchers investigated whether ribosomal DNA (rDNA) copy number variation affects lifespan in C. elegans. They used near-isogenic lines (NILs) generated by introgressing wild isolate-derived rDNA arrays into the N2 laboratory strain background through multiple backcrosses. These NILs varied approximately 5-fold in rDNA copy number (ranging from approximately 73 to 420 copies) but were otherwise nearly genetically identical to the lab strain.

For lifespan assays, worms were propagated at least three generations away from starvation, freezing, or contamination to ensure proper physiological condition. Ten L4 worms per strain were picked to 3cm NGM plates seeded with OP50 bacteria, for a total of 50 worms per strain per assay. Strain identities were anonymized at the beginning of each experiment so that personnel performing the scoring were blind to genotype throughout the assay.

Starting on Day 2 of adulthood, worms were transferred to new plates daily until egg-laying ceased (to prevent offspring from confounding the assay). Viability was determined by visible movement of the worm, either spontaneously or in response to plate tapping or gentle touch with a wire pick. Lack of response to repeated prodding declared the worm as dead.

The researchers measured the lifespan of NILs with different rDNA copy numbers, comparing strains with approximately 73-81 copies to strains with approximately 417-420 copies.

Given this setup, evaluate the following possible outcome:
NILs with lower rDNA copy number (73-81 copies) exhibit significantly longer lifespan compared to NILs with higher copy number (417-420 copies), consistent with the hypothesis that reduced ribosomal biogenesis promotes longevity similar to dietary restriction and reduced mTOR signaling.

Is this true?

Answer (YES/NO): NO